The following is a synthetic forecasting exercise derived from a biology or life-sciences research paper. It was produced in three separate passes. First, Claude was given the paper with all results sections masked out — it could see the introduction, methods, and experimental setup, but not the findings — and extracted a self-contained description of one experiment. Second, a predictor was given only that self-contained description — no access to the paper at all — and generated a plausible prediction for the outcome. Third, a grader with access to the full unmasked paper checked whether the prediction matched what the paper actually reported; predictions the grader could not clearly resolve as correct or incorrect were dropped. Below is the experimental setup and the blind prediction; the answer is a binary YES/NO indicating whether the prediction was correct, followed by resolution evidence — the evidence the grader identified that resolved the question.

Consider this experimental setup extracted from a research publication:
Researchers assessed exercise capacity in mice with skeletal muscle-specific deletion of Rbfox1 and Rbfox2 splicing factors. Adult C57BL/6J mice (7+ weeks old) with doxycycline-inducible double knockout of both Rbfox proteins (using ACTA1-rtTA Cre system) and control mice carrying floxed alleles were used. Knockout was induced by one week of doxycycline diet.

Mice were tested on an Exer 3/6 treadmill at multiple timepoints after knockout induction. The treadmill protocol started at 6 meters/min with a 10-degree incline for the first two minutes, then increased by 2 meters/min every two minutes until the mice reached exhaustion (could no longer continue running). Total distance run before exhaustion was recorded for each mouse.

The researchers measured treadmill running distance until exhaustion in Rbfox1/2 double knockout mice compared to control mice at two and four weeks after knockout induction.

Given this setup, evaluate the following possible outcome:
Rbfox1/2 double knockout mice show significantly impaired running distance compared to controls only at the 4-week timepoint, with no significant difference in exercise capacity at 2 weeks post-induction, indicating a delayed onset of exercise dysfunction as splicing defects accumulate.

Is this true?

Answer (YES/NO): NO